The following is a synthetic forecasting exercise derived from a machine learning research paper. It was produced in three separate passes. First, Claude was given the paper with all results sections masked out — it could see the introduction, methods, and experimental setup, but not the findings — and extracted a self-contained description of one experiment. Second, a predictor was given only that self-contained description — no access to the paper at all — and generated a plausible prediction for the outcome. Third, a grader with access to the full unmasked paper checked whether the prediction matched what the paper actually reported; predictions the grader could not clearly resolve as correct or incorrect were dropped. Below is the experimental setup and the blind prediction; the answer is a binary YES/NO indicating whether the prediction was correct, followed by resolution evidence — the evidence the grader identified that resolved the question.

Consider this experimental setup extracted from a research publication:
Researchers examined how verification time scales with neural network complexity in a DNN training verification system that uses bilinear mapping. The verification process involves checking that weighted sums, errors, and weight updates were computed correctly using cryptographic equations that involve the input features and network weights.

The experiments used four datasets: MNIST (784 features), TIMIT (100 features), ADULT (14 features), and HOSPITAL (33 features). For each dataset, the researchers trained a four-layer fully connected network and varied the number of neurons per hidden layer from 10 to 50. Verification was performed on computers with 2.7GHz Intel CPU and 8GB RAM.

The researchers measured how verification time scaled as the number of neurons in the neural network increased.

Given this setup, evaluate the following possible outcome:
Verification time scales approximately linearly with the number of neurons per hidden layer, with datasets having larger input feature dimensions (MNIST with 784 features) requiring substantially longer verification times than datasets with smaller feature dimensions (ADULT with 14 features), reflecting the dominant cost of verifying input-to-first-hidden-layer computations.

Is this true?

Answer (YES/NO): YES